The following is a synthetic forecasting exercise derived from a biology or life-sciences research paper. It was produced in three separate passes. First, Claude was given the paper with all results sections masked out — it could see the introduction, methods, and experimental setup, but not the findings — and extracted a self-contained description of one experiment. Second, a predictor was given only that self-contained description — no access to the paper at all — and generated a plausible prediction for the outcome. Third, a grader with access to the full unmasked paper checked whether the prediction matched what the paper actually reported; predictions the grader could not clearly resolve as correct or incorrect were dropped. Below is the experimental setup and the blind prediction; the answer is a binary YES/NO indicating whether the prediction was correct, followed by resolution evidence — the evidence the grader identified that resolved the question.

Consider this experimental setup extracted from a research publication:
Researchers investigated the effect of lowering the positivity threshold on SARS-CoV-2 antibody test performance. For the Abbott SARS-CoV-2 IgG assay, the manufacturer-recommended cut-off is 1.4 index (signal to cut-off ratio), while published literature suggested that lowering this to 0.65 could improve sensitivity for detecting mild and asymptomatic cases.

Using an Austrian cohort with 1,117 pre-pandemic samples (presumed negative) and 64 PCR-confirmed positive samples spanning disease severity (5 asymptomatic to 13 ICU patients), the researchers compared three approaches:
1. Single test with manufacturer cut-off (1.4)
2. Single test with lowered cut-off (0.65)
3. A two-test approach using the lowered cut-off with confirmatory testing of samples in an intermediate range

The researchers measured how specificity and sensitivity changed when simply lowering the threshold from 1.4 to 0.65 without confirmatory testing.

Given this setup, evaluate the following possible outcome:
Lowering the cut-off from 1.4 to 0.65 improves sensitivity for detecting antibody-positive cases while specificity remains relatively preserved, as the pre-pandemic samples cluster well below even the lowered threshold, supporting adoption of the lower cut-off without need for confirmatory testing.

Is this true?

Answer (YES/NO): NO